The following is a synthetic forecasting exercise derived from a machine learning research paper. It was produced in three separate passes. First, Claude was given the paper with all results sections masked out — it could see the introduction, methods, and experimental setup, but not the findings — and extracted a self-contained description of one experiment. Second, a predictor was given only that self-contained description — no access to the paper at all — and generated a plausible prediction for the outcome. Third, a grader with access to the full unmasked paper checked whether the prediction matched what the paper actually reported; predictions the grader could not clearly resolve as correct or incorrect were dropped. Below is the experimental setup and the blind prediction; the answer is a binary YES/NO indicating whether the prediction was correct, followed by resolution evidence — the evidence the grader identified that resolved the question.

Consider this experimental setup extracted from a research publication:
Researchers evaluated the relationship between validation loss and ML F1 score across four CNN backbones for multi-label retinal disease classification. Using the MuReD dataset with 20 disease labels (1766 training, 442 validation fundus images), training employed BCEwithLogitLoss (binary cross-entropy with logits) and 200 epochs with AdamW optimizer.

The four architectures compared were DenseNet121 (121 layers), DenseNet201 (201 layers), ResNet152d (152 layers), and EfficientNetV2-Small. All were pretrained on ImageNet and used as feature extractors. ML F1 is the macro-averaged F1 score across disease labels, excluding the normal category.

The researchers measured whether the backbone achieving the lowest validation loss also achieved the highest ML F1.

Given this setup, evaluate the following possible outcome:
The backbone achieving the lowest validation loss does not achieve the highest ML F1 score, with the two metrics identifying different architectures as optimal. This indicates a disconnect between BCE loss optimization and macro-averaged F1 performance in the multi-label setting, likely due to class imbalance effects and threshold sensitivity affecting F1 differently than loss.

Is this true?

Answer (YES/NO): YES